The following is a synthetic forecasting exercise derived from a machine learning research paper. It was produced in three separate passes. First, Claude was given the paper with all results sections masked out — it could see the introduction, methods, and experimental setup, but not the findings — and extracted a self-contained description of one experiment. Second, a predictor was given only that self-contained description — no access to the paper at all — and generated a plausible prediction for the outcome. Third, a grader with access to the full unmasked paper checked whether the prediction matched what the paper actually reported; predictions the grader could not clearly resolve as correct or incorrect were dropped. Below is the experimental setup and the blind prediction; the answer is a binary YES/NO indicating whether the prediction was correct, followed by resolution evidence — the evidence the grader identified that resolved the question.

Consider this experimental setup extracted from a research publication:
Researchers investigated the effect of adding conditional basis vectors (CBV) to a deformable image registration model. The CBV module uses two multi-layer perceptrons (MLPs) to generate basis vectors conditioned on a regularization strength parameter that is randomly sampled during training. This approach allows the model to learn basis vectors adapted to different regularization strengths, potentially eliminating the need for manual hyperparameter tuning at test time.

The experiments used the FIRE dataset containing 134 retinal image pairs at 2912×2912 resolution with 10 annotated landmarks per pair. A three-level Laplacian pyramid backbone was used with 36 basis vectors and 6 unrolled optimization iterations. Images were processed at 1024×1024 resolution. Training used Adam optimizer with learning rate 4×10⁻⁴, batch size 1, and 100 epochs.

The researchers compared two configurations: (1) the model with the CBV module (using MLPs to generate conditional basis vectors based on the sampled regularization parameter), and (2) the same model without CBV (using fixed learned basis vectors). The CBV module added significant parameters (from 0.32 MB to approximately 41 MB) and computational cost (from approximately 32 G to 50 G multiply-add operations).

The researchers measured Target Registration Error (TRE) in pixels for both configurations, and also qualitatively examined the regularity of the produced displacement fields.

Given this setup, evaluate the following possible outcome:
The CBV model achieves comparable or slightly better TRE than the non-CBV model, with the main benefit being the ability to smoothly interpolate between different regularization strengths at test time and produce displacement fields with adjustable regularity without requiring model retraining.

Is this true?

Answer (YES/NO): NO